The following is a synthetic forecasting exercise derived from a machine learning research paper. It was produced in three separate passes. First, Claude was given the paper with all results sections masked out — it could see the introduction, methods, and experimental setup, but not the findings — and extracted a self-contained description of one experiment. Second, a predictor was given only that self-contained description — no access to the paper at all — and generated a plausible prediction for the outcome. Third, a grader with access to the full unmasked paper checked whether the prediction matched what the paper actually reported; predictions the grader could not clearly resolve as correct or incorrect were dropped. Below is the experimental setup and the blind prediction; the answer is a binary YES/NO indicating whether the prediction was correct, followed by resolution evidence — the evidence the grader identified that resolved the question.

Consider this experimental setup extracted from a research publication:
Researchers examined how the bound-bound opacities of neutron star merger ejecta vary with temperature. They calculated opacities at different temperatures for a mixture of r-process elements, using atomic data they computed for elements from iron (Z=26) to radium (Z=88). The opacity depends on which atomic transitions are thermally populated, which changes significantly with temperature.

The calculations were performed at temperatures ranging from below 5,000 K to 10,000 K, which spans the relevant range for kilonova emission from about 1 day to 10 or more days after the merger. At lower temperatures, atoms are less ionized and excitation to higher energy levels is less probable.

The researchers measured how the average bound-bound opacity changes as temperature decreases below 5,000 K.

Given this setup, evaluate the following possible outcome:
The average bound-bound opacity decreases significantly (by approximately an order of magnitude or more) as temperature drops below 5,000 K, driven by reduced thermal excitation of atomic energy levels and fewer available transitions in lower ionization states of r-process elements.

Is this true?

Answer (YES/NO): YES